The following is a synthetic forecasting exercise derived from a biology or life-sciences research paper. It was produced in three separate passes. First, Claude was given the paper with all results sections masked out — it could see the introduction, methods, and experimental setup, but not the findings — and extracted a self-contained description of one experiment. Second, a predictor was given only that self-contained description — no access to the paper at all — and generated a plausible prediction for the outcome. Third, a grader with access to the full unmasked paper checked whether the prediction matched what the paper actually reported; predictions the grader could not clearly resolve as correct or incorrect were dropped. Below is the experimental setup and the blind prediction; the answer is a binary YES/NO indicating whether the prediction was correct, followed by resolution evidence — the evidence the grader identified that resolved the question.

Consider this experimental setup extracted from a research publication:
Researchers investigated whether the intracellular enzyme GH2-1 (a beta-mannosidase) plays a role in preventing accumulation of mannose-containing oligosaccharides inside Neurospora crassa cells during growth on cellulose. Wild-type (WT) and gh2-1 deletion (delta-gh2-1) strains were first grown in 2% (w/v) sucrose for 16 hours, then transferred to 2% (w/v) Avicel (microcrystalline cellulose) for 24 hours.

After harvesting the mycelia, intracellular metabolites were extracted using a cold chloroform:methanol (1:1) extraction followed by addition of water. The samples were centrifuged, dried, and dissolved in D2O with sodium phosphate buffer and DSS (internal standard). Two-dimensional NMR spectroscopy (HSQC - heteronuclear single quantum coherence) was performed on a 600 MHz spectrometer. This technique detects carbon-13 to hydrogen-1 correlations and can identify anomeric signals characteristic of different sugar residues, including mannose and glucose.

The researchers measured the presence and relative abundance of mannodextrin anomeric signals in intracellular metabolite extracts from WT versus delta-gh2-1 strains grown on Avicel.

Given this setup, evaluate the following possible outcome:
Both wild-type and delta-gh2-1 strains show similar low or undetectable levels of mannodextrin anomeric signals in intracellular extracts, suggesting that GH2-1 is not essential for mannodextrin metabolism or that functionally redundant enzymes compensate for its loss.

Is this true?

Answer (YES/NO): NO